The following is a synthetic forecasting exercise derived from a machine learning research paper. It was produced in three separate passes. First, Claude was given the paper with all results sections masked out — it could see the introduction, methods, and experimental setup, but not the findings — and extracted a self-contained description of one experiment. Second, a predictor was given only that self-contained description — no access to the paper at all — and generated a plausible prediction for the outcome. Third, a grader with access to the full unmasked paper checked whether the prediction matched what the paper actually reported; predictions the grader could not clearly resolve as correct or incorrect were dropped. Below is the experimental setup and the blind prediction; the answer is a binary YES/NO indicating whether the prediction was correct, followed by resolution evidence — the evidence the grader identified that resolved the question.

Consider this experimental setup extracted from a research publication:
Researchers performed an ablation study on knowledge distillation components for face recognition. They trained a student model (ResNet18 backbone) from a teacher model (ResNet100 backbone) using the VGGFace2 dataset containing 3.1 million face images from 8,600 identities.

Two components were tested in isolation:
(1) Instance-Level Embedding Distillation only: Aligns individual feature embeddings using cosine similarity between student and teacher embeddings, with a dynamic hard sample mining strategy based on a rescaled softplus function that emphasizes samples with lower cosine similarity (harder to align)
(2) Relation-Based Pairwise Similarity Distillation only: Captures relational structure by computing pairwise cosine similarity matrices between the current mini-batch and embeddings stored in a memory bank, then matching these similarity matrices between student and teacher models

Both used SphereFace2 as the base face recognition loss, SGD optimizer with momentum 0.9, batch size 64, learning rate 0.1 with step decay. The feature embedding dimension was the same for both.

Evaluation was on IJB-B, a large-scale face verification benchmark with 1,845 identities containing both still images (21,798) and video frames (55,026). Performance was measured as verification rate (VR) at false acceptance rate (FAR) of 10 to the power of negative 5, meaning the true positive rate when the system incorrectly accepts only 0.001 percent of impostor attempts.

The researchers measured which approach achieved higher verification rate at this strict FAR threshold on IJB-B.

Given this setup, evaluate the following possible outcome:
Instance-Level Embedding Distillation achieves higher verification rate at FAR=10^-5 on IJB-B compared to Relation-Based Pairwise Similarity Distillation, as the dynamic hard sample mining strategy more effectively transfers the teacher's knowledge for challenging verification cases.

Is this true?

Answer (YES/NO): YES